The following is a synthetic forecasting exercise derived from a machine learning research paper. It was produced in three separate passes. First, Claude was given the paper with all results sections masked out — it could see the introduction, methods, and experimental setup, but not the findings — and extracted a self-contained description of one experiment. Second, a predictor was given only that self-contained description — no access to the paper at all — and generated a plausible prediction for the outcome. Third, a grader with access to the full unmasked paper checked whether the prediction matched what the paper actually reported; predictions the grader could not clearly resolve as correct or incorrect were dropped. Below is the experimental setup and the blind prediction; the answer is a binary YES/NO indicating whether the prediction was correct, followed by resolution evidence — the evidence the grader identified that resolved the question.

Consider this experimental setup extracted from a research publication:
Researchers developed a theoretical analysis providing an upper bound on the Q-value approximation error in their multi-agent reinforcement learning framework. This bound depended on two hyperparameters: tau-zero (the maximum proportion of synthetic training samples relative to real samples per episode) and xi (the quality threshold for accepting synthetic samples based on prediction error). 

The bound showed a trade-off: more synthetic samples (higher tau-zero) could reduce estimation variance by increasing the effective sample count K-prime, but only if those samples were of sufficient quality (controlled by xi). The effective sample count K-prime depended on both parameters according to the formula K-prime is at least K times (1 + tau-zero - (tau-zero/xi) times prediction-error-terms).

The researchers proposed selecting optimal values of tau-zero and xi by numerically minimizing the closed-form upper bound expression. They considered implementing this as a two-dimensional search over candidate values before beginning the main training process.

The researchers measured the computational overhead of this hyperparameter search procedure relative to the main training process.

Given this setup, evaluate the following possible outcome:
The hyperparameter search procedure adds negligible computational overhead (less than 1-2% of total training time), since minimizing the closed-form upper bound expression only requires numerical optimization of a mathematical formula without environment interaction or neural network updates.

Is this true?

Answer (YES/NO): YES